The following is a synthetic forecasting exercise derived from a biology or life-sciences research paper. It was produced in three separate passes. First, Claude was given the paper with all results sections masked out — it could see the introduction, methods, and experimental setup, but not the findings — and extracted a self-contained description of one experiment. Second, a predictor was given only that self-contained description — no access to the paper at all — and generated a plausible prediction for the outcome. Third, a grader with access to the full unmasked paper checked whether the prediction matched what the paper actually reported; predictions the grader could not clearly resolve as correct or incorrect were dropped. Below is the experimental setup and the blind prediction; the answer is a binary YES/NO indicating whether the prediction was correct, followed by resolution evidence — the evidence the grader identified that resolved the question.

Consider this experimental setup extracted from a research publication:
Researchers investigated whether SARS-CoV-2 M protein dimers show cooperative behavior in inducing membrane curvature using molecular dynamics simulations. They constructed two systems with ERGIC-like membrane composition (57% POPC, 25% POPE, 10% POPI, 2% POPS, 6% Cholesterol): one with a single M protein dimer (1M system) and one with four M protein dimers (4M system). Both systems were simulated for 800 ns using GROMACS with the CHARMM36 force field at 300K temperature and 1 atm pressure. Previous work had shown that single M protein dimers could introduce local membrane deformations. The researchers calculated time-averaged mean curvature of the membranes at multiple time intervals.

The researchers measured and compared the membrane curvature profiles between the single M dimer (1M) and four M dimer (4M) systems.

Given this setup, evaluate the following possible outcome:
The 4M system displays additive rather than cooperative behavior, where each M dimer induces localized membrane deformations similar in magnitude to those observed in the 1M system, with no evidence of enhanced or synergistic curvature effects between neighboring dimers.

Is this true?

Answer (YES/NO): NO